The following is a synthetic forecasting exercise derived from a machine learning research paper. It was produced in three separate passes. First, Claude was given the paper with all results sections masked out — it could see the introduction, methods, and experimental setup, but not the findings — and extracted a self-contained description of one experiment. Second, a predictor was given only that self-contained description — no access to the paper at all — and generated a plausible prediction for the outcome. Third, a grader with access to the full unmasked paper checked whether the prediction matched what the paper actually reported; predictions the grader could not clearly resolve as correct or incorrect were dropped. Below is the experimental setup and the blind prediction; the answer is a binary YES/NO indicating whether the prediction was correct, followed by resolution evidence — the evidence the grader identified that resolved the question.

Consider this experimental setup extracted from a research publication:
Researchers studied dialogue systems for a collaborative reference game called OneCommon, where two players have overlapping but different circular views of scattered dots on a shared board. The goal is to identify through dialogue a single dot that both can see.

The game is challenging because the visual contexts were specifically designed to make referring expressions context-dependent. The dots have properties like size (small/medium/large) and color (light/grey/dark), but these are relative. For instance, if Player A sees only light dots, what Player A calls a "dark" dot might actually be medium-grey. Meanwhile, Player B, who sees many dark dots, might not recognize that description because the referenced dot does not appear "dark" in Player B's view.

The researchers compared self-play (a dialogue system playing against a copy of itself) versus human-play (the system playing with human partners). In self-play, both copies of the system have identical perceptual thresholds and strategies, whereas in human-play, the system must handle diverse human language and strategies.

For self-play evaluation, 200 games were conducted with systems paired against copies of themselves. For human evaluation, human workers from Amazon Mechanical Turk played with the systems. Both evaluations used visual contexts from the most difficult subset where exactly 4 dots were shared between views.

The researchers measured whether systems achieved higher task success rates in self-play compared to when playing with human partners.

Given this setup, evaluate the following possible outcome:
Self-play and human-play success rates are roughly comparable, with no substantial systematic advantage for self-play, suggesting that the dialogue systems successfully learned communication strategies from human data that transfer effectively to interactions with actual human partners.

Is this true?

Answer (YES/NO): NO